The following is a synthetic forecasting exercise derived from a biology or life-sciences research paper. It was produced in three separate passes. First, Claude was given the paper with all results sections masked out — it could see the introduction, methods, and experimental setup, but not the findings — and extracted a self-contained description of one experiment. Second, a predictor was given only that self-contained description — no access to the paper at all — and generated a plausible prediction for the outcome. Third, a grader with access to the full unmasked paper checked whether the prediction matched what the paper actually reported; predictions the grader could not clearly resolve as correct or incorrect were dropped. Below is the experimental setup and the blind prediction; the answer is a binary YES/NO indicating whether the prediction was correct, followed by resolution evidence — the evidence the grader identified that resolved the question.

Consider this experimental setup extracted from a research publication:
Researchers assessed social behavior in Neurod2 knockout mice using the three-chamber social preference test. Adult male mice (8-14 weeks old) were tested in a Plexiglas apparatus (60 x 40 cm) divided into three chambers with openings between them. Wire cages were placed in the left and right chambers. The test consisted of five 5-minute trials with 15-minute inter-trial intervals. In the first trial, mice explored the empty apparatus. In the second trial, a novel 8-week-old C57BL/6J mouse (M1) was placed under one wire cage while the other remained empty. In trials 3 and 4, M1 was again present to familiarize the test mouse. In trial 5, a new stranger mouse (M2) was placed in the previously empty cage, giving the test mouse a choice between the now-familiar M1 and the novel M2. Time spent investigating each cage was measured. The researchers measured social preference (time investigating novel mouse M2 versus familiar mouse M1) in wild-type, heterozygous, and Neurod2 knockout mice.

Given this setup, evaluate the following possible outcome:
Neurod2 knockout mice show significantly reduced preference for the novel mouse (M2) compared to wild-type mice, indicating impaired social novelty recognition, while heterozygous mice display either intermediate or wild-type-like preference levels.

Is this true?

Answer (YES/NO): NO